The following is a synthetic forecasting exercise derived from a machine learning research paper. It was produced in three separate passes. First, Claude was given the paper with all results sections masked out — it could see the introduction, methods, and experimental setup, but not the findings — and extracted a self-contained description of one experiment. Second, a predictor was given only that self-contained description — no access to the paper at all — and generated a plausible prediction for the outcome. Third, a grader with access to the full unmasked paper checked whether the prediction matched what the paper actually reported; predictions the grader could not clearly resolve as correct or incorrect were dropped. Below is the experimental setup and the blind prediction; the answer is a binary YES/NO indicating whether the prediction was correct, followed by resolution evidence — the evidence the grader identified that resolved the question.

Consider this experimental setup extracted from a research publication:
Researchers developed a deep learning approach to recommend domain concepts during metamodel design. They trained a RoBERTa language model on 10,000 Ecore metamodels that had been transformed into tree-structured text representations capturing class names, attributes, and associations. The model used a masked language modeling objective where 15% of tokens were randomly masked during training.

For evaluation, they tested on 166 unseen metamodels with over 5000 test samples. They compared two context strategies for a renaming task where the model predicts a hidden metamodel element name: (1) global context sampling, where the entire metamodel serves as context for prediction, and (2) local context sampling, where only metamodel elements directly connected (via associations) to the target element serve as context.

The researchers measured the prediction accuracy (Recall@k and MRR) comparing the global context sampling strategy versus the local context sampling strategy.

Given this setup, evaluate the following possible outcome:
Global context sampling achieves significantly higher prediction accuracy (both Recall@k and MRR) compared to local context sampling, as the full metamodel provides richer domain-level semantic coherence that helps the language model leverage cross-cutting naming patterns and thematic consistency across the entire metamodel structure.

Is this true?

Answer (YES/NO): NO